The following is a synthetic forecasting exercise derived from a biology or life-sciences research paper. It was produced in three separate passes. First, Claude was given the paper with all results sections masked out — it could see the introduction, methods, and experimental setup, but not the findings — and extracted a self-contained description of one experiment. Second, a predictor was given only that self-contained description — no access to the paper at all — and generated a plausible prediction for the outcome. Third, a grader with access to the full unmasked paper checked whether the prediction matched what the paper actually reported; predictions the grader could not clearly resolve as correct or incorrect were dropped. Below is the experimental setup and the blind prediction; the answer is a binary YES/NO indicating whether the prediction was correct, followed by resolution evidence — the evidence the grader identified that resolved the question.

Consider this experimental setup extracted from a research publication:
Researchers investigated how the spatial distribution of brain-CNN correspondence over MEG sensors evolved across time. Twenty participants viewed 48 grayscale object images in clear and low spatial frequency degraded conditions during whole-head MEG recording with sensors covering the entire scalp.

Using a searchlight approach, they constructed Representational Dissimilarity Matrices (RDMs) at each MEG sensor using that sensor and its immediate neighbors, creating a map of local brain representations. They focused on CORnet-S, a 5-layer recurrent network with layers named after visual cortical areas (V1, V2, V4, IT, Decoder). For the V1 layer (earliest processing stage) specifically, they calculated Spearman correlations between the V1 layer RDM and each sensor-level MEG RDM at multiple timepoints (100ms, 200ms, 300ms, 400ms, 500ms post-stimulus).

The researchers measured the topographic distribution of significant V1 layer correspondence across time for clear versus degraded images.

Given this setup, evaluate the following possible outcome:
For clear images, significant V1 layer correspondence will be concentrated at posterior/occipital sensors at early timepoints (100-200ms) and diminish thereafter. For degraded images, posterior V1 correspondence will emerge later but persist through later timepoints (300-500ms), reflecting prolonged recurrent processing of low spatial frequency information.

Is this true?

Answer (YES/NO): NO